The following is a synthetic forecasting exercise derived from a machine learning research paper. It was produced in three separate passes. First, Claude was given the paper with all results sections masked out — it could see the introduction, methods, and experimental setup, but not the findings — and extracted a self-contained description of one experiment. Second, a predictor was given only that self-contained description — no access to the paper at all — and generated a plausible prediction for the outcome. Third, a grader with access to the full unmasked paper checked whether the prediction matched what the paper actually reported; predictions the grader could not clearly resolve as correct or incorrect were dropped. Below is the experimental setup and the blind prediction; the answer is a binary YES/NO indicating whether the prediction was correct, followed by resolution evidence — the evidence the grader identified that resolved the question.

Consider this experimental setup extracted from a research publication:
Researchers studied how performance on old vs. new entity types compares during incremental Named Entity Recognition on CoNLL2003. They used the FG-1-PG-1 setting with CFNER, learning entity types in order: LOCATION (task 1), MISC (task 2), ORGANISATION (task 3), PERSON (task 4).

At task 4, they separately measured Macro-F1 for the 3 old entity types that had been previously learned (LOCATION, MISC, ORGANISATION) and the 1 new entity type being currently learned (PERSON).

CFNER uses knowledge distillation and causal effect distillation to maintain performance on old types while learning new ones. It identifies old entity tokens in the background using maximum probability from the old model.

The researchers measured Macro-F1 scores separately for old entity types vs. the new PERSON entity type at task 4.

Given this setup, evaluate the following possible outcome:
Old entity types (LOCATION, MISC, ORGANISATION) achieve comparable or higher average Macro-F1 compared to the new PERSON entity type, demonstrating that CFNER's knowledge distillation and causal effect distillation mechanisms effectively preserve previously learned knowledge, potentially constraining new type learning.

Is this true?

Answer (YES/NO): NO